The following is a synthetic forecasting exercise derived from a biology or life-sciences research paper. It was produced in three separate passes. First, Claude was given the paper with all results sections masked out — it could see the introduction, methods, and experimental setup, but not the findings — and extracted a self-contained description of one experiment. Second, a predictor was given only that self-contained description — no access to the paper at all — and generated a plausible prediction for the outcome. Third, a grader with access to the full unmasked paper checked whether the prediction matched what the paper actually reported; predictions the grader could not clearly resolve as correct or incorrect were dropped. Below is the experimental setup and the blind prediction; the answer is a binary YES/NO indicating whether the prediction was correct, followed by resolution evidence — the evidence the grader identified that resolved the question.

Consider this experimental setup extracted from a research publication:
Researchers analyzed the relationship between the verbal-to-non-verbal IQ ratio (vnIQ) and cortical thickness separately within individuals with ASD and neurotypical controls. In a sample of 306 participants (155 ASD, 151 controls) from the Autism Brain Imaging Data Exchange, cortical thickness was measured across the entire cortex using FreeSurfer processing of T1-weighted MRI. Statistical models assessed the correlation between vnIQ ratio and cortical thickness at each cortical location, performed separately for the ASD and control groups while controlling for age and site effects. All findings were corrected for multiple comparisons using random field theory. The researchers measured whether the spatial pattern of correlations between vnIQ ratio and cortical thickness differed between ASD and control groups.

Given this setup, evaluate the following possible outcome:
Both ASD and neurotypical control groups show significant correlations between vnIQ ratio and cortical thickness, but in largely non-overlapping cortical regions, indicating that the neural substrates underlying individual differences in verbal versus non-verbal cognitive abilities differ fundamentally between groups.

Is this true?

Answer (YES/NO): NO